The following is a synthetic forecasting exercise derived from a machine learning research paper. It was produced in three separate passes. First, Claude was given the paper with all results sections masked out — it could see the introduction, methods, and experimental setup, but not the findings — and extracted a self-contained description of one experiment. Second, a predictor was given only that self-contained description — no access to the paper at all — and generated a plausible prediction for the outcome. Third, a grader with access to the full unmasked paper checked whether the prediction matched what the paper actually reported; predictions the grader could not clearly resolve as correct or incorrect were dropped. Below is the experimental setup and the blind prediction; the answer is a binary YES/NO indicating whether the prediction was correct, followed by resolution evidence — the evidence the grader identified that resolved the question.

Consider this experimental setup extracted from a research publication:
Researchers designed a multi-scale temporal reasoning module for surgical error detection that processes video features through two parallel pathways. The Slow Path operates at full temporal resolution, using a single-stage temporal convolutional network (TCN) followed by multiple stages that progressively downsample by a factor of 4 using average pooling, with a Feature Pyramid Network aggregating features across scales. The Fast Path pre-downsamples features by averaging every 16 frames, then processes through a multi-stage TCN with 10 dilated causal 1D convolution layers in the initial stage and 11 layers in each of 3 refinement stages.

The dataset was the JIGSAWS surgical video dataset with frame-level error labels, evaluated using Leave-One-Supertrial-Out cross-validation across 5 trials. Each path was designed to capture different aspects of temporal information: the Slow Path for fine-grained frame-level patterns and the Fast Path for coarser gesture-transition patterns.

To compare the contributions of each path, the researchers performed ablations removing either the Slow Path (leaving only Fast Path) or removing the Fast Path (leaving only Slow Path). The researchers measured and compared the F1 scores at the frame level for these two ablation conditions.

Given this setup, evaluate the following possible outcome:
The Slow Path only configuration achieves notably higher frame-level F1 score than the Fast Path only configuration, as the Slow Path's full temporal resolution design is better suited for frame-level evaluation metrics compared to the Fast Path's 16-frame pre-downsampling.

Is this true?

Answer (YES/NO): NO